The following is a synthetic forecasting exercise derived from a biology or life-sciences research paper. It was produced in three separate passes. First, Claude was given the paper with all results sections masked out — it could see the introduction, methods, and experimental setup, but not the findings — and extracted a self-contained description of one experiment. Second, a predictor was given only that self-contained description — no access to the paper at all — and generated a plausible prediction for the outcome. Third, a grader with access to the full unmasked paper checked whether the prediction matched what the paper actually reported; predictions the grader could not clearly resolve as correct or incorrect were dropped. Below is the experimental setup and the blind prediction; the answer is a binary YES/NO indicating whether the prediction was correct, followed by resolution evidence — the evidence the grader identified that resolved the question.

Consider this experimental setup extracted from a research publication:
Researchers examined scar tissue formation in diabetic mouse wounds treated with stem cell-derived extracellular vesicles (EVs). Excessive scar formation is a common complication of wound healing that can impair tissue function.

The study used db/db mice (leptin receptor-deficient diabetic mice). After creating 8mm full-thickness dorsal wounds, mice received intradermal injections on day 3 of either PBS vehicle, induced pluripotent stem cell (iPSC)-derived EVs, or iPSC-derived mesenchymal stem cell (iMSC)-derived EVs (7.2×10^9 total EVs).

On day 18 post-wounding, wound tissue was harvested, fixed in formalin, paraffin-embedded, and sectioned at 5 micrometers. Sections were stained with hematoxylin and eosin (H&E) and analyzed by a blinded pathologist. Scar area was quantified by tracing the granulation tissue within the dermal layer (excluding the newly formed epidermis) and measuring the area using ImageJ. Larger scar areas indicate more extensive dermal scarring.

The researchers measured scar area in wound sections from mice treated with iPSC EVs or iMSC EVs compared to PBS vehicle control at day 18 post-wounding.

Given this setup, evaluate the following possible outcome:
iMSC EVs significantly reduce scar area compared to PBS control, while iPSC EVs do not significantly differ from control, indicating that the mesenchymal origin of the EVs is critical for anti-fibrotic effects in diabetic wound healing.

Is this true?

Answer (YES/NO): NO